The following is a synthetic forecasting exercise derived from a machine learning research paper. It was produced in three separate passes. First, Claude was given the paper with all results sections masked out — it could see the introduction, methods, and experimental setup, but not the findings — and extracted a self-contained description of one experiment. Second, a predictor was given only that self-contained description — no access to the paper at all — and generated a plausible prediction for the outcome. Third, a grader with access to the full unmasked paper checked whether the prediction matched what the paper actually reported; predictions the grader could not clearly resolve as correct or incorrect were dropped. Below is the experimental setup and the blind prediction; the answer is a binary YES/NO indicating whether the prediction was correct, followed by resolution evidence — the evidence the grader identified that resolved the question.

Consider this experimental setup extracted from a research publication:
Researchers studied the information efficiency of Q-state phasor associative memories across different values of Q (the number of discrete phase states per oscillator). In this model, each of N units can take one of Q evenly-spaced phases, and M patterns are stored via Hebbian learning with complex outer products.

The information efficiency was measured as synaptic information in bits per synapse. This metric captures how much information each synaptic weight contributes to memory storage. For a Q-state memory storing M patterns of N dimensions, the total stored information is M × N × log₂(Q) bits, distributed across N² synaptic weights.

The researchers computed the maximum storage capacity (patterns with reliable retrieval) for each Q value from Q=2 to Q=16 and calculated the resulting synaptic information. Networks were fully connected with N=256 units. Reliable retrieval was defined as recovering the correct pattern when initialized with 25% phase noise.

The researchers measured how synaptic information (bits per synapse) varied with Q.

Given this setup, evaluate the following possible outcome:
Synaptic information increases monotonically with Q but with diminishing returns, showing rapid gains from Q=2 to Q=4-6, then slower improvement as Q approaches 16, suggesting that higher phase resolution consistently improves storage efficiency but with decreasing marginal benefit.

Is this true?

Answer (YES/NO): NO